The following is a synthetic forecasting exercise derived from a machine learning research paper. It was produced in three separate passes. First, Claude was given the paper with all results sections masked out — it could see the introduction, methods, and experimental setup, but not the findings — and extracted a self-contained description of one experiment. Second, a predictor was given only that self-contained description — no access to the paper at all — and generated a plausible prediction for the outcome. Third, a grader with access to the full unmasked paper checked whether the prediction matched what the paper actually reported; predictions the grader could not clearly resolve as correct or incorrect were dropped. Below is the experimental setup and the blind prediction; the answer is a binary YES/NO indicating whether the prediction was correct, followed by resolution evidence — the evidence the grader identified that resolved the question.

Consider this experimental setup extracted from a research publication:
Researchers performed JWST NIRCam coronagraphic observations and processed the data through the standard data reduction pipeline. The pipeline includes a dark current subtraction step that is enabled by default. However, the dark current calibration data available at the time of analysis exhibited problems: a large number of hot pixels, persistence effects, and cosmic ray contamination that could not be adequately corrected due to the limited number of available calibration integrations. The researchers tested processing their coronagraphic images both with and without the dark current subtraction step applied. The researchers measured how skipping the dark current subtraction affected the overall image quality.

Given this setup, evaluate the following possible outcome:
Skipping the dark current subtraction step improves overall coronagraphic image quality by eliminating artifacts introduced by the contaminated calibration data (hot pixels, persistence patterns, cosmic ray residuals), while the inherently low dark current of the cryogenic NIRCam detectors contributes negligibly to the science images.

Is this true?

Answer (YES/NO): YES